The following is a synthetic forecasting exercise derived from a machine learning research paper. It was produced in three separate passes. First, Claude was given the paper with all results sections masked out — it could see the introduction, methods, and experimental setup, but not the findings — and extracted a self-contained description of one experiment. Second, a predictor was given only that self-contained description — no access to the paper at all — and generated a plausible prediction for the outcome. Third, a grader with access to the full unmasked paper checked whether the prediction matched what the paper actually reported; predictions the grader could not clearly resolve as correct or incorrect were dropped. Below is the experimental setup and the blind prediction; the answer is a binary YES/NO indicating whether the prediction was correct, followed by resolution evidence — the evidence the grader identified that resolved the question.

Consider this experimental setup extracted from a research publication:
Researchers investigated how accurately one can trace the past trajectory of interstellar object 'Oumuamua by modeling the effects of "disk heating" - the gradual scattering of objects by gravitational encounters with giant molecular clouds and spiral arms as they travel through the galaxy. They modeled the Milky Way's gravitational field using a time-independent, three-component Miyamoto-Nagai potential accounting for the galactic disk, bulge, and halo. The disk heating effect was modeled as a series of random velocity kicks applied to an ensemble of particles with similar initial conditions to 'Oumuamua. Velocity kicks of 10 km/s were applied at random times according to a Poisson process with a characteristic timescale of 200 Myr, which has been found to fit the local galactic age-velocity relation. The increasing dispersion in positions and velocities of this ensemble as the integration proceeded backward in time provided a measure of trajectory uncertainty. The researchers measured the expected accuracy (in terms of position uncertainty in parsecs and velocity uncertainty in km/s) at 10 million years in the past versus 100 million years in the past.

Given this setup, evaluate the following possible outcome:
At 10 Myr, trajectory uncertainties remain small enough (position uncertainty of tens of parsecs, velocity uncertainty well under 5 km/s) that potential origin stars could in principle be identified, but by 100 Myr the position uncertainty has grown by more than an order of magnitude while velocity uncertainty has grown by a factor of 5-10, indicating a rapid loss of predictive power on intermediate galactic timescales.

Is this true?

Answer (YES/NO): YES